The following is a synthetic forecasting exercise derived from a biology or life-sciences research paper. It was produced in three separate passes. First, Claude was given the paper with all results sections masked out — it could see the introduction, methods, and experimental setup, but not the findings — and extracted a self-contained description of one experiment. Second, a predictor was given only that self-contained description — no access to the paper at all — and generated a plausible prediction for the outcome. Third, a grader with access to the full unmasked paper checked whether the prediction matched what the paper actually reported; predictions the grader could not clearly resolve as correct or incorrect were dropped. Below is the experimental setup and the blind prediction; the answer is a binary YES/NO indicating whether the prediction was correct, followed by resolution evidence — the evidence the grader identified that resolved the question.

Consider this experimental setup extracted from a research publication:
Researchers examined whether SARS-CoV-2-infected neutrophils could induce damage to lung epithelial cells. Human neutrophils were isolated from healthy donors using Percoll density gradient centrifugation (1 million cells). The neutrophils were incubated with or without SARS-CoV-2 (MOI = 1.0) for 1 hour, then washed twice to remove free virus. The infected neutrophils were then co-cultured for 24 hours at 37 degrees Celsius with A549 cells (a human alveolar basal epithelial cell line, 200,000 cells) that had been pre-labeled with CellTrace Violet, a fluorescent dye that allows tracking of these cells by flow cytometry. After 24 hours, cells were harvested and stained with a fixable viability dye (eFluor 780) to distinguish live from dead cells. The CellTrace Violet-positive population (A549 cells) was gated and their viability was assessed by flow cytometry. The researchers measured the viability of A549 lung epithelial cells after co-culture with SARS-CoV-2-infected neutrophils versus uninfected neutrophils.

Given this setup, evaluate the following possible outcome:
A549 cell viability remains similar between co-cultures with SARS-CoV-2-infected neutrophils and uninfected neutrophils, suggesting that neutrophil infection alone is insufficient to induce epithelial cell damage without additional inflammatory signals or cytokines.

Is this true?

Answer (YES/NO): NO